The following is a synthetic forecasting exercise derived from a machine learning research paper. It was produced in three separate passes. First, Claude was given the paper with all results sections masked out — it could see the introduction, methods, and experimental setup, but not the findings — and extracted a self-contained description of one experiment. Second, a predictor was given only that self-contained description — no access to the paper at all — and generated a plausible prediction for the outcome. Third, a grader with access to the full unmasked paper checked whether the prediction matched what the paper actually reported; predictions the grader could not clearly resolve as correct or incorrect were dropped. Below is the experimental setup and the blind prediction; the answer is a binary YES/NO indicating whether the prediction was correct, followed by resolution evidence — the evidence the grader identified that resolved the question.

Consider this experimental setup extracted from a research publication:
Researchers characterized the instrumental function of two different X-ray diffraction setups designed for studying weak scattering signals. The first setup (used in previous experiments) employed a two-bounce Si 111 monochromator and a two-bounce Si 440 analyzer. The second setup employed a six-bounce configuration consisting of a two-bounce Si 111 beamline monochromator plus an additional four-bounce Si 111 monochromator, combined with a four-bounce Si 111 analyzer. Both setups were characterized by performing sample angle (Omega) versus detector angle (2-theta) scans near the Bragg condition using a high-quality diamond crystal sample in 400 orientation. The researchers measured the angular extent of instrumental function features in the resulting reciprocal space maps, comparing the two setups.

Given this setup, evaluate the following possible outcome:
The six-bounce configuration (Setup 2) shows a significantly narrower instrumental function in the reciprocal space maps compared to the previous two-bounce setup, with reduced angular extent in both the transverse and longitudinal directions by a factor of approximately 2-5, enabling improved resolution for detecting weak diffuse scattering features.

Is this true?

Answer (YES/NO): NO